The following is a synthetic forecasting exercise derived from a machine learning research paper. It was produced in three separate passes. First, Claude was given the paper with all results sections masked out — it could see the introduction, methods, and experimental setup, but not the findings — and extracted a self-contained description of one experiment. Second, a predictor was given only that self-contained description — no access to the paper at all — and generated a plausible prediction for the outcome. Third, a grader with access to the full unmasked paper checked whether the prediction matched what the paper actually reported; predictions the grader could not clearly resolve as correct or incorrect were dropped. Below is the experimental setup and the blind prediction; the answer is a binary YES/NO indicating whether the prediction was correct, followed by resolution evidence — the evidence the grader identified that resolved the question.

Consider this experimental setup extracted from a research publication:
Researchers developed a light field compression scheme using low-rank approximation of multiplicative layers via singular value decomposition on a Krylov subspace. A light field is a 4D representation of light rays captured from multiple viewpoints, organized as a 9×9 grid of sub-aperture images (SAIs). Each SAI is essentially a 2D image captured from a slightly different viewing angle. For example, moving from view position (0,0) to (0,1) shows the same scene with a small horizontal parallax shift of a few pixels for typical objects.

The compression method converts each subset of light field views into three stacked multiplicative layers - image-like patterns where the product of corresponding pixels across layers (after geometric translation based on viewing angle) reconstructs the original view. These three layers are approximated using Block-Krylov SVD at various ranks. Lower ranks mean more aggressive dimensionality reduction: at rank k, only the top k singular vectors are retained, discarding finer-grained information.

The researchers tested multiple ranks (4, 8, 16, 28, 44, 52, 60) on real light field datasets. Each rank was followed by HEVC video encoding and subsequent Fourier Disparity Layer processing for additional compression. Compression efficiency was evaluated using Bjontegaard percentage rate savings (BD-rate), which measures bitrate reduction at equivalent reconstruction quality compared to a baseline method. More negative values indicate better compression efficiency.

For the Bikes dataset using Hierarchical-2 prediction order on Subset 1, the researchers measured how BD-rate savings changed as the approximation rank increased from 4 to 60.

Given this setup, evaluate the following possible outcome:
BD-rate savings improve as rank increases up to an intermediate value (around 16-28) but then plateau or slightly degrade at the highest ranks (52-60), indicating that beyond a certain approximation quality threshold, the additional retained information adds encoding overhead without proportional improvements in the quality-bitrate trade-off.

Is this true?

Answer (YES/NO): NO